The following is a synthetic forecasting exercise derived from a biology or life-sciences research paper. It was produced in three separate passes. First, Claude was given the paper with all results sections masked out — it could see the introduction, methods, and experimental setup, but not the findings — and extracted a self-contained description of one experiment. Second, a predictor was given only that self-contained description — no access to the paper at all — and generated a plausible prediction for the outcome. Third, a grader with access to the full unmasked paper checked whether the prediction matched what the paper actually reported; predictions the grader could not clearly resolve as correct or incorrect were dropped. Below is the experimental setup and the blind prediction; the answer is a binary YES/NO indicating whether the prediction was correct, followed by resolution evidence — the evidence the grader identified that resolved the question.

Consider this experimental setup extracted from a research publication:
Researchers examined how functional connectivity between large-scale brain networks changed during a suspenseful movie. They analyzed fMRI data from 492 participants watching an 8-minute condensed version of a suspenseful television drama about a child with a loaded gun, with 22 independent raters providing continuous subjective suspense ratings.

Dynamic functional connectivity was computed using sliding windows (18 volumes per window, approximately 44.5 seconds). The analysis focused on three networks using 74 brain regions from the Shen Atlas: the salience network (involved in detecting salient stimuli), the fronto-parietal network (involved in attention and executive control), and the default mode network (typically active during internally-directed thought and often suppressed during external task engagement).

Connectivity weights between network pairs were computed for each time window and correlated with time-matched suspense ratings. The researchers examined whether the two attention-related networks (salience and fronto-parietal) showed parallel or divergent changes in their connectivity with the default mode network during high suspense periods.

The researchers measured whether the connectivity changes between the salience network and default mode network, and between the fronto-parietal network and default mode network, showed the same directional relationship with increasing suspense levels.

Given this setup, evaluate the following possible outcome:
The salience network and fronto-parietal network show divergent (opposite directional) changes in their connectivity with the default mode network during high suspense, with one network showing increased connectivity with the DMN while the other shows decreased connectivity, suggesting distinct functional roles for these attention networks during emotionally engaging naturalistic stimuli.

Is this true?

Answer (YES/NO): NO